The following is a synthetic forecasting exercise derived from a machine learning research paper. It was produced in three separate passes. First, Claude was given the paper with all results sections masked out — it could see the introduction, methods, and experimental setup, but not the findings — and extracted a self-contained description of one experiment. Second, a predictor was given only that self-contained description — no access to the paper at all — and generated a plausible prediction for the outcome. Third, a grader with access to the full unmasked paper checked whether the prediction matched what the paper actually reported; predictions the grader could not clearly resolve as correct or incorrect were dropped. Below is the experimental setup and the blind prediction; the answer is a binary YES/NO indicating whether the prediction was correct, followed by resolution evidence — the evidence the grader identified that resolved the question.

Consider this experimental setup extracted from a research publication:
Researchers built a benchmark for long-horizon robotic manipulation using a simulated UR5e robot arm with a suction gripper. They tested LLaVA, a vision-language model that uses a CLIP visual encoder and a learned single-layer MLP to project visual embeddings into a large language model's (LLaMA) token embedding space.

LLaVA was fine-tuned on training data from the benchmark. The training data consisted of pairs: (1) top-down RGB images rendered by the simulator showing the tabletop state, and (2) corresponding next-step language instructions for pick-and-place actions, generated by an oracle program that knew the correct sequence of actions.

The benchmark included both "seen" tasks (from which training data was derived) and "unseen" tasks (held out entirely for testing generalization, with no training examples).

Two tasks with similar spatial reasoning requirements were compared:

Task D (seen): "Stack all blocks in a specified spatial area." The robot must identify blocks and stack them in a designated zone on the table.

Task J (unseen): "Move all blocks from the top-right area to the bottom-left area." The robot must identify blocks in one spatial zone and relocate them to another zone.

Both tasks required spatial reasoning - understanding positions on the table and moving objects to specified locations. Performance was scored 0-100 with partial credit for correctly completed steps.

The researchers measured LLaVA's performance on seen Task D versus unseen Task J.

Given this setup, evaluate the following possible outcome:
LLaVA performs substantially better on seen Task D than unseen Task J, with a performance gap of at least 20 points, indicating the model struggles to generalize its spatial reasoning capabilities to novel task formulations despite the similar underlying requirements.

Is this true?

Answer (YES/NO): NO